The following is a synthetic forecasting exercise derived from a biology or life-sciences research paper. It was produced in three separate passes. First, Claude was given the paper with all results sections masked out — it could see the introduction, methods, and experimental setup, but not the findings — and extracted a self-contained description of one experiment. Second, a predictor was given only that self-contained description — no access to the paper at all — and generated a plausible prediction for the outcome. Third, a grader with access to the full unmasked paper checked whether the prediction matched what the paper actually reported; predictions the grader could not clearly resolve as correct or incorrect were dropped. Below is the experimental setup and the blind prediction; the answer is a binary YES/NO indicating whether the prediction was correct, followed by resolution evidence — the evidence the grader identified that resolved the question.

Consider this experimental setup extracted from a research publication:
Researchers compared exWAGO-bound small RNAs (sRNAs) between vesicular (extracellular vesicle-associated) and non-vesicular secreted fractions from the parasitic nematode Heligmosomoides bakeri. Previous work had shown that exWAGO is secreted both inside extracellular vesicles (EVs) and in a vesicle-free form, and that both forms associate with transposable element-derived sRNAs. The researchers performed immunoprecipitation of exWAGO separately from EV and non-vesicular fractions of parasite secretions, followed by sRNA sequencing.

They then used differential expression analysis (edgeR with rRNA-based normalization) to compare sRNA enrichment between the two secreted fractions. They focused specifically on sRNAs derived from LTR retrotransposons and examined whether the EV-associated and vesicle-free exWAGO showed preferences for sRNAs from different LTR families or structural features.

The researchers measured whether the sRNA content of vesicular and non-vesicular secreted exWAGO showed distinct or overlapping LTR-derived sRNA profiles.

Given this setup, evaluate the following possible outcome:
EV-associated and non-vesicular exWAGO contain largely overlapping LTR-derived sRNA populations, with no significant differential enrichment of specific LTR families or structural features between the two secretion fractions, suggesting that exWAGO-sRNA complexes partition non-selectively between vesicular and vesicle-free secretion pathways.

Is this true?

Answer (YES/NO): NO